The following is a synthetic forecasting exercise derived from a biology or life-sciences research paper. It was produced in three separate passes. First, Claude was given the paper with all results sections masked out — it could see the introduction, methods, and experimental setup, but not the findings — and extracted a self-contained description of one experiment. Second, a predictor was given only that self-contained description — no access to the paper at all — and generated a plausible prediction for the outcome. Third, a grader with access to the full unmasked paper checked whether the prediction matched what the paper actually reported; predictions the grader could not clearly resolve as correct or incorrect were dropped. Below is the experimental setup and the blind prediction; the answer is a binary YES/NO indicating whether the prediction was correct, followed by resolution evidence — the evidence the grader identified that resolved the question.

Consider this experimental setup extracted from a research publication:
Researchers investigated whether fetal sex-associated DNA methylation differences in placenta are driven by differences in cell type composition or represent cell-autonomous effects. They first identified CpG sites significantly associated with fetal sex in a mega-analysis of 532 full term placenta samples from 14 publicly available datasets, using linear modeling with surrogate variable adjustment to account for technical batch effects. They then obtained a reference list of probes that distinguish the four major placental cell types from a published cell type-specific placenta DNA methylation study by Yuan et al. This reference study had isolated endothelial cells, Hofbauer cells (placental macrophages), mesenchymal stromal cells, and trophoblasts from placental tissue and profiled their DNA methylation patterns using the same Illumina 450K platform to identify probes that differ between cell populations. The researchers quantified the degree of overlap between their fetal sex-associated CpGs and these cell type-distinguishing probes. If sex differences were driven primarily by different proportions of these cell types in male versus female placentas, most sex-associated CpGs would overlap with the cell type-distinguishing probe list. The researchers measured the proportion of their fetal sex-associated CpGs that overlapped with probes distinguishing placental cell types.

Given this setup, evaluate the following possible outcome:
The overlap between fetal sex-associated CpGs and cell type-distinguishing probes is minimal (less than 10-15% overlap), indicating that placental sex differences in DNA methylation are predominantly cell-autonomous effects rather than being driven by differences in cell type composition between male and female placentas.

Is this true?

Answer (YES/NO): NO